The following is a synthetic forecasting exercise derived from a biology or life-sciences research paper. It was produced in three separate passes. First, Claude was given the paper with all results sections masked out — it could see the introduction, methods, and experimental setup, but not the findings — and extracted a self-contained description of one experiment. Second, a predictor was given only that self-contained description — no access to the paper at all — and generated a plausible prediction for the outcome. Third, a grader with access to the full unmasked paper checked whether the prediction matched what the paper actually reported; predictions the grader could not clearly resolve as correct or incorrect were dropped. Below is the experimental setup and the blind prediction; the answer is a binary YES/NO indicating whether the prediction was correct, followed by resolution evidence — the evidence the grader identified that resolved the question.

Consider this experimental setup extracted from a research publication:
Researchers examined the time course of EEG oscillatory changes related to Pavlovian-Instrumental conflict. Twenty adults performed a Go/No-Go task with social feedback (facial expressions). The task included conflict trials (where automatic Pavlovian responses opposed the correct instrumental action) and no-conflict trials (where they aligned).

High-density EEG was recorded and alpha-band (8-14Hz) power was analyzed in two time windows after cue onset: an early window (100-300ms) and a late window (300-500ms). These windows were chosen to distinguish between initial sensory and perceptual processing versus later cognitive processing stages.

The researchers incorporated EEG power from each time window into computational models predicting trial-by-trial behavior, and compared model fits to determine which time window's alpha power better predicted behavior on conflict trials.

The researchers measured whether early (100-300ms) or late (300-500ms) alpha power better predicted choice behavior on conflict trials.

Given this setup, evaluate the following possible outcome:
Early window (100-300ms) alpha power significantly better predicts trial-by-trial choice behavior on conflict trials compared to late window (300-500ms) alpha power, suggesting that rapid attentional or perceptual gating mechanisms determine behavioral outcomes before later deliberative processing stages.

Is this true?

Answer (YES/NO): YES